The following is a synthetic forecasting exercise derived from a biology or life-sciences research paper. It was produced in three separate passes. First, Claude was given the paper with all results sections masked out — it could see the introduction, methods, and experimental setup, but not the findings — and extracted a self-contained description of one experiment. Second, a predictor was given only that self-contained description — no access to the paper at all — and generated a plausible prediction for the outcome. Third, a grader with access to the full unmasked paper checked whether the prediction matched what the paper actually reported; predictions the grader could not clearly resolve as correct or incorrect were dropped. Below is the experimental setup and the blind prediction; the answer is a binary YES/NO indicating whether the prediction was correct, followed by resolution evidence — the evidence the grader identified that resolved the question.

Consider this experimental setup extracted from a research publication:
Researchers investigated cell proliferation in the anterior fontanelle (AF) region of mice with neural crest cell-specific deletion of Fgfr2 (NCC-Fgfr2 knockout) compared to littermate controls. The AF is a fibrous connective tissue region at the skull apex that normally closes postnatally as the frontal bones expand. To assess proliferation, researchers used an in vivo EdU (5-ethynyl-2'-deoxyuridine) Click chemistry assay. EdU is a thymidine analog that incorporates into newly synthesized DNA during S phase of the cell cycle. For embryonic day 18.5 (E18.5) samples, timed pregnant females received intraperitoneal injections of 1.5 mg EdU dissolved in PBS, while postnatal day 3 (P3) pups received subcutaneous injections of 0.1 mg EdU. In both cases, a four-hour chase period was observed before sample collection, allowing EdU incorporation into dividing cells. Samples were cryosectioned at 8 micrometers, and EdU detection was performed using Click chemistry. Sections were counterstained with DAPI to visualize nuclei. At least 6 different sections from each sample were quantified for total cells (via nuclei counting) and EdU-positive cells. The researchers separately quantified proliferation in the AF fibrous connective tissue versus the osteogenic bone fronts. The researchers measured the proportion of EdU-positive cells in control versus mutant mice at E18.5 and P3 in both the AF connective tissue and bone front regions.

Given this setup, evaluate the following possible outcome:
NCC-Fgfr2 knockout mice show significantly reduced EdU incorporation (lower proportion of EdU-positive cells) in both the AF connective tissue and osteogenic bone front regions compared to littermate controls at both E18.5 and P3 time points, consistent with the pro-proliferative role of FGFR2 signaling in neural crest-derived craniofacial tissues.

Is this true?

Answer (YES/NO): NO